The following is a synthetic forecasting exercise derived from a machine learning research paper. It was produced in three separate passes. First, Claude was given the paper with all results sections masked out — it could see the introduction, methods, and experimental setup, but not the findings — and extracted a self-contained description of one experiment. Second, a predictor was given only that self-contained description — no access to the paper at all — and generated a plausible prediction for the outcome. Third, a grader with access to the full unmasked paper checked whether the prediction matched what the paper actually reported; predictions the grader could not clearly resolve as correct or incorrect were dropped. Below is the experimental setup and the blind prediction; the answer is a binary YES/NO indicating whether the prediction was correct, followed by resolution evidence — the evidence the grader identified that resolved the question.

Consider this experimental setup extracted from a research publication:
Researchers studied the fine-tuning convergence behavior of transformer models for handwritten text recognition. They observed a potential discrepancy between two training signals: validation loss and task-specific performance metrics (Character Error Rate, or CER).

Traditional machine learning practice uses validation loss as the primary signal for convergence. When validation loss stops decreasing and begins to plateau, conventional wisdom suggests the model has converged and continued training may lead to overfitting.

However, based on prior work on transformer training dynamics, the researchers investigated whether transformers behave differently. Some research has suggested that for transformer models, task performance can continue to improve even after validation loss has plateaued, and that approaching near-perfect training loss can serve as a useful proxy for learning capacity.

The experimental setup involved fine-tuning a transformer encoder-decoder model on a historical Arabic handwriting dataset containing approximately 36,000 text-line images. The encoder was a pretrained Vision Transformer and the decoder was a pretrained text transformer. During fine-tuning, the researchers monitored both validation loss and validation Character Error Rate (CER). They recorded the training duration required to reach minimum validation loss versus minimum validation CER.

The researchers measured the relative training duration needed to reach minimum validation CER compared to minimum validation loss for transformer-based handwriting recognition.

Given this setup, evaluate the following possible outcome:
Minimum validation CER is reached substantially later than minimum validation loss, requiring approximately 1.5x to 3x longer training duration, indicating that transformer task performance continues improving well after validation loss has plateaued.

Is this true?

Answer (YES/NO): YES